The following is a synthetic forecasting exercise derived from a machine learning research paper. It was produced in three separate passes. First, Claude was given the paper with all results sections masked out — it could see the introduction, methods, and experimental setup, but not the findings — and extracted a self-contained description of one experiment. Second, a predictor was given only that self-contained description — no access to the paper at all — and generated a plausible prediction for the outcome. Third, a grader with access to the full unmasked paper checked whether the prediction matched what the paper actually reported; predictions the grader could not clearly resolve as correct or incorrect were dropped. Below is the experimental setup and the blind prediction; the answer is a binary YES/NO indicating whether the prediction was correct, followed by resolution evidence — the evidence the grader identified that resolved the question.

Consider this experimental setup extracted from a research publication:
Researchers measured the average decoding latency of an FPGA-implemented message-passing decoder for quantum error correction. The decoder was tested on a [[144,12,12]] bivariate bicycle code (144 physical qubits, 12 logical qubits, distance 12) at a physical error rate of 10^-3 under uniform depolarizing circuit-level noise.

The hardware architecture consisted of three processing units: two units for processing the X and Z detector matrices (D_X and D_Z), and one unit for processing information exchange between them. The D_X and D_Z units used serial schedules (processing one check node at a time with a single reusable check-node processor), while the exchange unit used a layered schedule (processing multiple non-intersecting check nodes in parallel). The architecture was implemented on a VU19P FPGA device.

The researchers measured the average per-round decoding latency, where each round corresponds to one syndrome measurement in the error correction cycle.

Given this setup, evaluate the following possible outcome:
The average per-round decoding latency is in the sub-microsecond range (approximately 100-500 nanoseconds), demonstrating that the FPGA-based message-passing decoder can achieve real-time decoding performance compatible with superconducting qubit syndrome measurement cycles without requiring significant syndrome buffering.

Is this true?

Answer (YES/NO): YES